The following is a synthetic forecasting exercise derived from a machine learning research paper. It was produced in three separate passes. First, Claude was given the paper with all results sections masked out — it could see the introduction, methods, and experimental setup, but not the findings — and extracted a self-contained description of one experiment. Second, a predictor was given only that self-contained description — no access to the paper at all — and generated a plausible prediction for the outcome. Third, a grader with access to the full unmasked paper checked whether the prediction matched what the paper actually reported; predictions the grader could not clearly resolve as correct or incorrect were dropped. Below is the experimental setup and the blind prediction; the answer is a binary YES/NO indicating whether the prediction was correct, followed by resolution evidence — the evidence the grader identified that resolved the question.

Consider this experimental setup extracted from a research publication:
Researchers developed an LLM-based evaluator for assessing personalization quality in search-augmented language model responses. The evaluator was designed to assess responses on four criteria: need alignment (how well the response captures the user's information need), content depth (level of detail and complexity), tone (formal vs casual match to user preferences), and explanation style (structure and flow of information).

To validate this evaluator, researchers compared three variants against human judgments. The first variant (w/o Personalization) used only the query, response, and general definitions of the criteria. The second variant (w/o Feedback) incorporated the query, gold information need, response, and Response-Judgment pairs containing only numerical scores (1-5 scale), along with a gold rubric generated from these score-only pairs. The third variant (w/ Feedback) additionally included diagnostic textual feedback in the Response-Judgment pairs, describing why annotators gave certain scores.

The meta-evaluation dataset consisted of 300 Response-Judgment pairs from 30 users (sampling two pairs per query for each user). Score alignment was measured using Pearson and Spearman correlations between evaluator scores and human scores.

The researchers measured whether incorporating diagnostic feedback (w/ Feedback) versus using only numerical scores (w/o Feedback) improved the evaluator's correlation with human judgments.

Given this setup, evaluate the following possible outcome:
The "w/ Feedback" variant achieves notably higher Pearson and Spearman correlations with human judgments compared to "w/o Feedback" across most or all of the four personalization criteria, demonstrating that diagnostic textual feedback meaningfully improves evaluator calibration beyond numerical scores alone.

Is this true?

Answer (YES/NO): YES